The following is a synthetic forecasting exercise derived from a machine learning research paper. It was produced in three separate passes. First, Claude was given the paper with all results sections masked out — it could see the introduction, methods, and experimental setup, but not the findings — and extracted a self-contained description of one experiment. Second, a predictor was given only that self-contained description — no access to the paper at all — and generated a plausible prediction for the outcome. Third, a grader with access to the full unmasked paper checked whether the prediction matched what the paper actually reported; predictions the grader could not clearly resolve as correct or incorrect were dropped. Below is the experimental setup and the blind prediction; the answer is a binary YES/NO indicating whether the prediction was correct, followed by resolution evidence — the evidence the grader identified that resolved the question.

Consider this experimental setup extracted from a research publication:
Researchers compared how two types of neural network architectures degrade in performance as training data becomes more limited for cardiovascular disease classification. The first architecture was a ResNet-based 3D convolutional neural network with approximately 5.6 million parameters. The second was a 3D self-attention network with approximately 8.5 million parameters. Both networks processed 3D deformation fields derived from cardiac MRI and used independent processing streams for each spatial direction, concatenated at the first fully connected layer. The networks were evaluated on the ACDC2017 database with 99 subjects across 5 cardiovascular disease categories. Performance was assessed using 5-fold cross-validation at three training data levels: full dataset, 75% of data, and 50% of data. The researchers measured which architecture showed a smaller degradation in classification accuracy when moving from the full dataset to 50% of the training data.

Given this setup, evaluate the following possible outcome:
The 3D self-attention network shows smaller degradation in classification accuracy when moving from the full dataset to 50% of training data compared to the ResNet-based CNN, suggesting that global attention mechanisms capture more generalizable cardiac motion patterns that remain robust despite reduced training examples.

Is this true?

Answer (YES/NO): YES